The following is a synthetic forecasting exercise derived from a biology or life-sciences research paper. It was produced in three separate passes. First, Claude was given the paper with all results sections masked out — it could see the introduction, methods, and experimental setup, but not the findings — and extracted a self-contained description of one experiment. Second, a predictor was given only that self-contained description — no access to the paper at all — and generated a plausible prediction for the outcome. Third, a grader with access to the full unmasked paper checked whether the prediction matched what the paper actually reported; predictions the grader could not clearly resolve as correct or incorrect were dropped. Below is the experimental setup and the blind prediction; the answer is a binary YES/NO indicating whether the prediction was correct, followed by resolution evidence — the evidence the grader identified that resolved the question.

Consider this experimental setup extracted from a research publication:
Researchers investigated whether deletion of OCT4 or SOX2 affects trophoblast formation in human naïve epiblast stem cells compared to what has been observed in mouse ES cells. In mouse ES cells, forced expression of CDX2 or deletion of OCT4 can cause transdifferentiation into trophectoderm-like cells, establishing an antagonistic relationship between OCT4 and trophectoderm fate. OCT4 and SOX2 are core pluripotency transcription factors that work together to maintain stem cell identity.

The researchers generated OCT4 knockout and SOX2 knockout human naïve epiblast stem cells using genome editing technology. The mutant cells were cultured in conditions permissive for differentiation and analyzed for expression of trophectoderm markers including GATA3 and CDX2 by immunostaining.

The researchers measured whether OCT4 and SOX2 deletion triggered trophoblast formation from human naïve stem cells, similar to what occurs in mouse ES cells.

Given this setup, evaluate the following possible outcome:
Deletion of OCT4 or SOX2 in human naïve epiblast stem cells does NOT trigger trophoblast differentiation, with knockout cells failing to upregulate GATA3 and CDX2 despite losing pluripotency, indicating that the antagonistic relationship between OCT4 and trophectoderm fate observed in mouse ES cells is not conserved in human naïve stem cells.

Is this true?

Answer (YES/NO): NO